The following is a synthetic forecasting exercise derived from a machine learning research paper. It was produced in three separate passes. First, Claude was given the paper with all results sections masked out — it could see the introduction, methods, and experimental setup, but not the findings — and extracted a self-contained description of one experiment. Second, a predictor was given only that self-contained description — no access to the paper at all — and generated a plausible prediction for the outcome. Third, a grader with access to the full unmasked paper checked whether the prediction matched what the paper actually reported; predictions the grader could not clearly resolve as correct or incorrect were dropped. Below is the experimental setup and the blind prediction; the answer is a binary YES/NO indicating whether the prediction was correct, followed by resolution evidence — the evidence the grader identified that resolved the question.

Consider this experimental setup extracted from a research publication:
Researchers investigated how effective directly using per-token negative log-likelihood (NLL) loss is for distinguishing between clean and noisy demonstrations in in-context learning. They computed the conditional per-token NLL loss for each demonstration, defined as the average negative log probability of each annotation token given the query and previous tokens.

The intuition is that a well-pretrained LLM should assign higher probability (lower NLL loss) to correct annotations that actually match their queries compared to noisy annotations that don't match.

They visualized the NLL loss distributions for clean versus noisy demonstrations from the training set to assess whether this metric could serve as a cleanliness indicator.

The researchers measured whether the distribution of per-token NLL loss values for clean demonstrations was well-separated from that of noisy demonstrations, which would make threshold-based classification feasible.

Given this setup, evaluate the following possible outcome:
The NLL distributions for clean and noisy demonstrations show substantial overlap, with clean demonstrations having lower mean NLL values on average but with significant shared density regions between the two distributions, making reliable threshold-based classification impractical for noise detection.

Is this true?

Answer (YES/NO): YES